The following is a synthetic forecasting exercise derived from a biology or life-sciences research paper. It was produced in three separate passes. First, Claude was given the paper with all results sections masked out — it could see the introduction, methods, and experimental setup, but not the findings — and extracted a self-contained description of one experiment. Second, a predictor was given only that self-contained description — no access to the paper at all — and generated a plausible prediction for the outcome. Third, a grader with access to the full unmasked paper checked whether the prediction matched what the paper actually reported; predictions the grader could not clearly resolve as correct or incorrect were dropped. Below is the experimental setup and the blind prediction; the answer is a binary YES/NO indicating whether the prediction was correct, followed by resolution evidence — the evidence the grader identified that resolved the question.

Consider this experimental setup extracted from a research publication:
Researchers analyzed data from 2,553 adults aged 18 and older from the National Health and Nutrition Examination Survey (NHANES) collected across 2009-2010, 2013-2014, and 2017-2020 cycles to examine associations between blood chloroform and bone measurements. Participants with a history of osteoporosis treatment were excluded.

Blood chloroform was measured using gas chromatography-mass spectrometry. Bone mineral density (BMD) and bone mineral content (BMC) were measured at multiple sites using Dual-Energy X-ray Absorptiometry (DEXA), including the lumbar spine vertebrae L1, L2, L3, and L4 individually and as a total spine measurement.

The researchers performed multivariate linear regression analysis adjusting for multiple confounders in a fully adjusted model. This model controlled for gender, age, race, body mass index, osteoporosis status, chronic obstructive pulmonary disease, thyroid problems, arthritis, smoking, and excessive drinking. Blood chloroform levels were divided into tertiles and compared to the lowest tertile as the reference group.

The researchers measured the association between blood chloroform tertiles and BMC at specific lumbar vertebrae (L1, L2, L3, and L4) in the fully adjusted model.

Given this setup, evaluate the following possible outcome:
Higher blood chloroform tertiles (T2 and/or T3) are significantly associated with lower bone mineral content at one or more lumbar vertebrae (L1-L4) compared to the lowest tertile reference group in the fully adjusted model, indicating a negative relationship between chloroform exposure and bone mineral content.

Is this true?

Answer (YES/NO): YES